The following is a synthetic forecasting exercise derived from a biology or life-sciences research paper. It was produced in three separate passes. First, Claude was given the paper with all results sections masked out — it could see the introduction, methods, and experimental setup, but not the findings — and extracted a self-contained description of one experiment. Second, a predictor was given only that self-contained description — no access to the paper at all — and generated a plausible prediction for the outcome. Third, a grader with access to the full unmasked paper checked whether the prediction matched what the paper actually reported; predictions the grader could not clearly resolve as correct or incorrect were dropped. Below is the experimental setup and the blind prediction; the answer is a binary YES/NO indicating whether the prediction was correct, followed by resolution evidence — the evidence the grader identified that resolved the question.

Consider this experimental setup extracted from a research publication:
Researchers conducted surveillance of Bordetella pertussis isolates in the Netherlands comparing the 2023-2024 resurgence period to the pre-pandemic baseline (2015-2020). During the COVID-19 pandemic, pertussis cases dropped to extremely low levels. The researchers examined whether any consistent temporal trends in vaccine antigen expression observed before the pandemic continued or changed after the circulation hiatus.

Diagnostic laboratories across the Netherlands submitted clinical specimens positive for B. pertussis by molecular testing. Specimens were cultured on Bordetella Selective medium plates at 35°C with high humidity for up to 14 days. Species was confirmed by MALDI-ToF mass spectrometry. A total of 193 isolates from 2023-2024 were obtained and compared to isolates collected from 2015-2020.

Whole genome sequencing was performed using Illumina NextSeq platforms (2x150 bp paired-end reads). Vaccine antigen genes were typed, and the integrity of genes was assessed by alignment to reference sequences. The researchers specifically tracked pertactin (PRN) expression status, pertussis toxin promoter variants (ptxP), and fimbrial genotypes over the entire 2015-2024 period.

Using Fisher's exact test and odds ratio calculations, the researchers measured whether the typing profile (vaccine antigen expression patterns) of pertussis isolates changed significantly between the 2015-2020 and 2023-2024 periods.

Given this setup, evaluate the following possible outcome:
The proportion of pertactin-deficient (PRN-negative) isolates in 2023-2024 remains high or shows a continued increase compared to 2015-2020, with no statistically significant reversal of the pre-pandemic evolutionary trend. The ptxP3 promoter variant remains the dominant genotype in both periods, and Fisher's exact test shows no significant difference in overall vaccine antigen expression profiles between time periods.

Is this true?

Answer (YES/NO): NO